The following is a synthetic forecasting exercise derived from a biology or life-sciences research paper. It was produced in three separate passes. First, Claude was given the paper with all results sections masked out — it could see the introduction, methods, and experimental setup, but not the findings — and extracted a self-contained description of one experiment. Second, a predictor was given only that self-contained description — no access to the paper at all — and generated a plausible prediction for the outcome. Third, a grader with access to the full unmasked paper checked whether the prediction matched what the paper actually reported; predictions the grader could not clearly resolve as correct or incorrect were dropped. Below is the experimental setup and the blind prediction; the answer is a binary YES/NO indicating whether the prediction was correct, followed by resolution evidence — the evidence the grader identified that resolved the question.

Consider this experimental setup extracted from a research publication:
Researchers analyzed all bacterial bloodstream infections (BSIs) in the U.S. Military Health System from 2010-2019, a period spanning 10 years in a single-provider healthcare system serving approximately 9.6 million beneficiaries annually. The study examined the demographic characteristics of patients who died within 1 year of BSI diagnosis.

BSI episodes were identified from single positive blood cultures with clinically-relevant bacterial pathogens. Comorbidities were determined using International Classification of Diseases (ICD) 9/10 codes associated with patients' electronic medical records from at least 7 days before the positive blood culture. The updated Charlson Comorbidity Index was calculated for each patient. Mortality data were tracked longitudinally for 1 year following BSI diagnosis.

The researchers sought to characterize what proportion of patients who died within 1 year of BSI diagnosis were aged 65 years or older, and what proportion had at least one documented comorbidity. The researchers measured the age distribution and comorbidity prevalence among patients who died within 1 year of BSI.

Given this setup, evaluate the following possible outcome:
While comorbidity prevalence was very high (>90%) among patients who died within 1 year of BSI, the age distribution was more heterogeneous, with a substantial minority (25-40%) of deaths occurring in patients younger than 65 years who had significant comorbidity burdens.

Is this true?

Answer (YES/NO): YES